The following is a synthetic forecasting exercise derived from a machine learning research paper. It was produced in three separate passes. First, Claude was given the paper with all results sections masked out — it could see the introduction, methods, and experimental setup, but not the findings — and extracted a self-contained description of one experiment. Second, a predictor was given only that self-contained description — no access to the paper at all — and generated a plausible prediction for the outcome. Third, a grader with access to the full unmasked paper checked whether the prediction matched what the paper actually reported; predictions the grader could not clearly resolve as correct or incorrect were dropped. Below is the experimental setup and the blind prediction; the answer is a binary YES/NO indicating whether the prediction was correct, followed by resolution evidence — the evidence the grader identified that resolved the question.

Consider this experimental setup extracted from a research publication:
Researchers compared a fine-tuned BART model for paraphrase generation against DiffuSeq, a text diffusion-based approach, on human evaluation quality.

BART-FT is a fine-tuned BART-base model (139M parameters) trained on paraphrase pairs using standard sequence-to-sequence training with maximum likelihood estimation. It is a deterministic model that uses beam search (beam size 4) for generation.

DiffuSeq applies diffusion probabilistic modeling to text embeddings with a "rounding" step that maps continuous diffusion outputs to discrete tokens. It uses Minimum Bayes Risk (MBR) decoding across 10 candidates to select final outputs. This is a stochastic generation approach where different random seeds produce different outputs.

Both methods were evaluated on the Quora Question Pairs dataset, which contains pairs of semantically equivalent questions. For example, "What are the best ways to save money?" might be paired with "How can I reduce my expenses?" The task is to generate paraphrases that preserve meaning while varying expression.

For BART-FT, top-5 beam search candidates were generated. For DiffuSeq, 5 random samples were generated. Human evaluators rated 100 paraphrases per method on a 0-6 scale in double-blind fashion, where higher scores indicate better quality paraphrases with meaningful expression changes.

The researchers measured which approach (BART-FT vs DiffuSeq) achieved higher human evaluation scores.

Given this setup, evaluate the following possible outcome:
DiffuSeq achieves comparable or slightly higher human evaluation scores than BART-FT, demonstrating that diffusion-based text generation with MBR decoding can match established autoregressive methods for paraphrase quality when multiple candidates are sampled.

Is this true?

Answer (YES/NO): NO